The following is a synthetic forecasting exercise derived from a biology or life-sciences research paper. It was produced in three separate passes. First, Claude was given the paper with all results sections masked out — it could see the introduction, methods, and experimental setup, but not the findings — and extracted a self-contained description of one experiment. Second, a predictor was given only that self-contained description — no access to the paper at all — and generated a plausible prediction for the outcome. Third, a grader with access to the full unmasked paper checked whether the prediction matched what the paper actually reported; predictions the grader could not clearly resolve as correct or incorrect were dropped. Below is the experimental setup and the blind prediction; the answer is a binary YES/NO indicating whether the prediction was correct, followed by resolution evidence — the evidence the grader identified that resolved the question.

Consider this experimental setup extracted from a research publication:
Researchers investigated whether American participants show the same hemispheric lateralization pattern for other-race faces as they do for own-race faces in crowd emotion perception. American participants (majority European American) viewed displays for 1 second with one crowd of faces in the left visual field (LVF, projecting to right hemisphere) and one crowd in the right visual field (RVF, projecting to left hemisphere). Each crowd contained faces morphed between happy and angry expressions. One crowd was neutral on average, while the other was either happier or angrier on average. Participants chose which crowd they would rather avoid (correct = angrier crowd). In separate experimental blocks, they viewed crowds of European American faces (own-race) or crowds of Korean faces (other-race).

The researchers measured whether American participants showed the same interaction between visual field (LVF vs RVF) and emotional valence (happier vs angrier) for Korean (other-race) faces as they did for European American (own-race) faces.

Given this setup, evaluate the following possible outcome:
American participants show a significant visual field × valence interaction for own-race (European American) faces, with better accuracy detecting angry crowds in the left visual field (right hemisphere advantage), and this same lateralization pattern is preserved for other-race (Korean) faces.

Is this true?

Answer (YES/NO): YES